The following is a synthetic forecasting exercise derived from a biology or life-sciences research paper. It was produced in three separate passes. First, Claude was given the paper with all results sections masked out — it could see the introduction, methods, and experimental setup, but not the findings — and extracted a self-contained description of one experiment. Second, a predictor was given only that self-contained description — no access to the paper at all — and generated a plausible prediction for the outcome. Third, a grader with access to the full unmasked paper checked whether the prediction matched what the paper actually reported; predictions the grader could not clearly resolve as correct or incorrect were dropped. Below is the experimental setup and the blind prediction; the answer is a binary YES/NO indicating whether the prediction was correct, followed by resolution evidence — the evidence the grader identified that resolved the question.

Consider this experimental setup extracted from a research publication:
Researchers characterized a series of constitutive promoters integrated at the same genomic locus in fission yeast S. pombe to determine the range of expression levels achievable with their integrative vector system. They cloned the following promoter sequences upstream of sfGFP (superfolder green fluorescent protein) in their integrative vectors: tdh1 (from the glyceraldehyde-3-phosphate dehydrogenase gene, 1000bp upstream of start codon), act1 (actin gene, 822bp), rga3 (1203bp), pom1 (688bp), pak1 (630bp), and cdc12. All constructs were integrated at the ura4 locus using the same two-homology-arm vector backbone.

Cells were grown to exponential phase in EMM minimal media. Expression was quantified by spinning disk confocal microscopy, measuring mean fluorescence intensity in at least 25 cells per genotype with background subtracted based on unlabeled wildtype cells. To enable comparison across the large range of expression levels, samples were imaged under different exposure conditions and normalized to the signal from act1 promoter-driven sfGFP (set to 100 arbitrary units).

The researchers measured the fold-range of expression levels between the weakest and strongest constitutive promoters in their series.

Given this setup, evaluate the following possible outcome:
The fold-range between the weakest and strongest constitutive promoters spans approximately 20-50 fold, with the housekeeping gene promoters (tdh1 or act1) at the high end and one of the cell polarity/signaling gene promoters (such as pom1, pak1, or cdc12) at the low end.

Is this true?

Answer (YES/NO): NO